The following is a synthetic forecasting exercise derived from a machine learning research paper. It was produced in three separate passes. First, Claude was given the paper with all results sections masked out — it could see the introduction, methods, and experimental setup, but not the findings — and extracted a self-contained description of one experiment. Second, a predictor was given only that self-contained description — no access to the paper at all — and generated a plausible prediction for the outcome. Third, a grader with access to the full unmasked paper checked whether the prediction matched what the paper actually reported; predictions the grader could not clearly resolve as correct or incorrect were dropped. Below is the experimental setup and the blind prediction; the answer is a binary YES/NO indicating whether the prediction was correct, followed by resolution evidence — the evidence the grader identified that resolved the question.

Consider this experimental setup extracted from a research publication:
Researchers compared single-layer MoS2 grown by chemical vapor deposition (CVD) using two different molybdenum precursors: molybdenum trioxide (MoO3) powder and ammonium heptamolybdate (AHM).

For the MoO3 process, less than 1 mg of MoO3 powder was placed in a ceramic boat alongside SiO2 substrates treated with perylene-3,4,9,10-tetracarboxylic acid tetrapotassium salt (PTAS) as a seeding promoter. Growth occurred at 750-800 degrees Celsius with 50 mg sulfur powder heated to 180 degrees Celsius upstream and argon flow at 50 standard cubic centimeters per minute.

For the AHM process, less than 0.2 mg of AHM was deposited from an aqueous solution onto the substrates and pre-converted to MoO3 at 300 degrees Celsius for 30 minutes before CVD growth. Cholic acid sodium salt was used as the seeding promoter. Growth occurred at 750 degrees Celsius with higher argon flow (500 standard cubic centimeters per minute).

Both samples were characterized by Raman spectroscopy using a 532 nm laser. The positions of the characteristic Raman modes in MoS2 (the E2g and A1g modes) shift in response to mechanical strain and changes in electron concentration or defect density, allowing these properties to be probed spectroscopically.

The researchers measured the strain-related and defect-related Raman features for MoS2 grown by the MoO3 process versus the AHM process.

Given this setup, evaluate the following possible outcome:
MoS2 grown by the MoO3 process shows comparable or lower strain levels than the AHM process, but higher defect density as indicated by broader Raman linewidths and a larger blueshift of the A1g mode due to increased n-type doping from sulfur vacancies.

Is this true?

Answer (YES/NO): NO